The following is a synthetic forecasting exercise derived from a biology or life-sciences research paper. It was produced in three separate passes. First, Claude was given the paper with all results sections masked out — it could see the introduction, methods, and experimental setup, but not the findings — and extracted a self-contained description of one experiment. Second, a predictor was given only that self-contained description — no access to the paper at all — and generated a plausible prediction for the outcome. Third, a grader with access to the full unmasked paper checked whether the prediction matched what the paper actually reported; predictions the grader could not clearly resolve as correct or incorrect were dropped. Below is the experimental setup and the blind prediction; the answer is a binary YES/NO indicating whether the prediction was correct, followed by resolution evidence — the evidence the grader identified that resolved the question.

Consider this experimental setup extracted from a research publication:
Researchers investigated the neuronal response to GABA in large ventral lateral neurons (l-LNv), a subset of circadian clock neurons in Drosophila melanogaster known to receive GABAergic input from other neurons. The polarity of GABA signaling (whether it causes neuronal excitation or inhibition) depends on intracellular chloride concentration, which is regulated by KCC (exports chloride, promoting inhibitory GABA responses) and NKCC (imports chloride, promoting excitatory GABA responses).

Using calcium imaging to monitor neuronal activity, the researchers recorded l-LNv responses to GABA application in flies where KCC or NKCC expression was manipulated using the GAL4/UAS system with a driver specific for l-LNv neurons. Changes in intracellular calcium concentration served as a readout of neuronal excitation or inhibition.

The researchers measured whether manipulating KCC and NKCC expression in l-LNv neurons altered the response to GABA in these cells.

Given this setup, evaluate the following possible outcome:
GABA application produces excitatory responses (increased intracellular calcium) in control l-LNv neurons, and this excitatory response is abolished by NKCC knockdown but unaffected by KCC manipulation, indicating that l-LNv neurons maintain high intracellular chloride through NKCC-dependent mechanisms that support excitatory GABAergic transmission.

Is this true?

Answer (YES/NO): NO